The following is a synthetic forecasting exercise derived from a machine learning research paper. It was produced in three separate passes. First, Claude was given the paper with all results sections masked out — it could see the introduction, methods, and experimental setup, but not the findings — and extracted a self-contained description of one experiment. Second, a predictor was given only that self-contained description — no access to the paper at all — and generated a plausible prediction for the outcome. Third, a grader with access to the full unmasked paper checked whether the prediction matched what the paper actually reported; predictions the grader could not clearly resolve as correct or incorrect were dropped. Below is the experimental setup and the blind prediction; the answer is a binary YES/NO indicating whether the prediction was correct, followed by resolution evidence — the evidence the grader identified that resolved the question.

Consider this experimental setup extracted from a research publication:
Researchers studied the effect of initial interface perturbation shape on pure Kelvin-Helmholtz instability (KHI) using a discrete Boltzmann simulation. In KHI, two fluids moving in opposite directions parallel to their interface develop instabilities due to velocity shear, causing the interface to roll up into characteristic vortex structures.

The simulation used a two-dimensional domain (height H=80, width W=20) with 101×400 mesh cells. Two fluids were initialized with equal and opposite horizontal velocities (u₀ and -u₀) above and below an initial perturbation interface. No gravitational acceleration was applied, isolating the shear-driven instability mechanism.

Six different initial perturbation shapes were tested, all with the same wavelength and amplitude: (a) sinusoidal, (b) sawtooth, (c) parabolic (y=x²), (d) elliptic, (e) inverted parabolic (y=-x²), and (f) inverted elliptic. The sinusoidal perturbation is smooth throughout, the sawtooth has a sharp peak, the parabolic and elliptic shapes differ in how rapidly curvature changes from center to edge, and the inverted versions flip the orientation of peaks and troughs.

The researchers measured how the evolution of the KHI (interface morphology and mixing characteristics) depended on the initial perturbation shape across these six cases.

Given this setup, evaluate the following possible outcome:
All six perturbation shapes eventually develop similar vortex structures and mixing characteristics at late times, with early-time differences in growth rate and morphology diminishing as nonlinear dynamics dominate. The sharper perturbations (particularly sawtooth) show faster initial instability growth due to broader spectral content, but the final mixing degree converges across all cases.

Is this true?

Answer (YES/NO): NO